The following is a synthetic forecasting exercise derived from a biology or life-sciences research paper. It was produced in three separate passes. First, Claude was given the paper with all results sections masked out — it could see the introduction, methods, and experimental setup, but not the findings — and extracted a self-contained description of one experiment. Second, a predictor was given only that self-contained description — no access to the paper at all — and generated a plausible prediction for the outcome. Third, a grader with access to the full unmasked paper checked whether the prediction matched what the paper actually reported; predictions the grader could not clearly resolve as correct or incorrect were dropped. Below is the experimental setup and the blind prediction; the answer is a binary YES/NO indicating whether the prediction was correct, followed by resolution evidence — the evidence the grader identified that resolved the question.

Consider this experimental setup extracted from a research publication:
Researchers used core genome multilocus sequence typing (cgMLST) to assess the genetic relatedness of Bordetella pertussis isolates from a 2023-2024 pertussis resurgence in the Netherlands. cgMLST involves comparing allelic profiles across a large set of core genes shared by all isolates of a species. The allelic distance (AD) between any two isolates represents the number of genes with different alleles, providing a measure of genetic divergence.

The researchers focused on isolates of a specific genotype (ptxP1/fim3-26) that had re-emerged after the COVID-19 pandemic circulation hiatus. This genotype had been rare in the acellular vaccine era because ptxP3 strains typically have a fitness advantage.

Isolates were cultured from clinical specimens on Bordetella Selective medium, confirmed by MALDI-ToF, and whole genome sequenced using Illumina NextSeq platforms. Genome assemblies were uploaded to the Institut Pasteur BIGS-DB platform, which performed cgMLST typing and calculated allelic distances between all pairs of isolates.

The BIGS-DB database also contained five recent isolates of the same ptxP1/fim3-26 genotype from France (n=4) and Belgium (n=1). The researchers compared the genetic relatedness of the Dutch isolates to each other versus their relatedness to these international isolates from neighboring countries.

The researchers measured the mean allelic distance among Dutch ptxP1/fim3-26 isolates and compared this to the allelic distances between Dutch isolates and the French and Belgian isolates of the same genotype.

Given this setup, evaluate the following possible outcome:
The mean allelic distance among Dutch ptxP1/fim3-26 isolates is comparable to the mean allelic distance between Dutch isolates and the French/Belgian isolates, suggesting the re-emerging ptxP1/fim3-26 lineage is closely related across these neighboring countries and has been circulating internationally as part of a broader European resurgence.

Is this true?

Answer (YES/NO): NO